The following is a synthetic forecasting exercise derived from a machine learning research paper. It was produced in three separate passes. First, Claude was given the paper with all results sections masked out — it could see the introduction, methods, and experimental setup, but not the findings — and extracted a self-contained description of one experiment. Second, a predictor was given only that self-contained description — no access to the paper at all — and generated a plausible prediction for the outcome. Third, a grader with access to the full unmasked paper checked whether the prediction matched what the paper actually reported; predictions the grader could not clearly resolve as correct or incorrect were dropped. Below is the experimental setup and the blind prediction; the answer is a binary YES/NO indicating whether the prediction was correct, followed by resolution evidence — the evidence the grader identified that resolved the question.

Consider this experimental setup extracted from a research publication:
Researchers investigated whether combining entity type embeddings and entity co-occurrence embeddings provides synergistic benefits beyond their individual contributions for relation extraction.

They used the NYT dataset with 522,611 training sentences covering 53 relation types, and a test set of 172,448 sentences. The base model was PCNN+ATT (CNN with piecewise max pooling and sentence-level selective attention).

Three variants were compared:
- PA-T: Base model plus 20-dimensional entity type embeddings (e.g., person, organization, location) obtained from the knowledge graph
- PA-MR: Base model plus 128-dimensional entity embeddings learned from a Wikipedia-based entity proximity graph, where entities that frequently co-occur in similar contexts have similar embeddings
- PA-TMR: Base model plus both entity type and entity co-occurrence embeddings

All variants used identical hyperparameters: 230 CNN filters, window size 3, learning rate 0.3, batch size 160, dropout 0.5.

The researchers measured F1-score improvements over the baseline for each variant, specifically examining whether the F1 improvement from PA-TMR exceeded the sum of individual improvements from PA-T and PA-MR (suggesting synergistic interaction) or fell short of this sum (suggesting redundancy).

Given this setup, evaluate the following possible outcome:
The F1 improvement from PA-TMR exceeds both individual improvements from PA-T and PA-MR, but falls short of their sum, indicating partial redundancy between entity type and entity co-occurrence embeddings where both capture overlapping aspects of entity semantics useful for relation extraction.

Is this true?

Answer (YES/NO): NO